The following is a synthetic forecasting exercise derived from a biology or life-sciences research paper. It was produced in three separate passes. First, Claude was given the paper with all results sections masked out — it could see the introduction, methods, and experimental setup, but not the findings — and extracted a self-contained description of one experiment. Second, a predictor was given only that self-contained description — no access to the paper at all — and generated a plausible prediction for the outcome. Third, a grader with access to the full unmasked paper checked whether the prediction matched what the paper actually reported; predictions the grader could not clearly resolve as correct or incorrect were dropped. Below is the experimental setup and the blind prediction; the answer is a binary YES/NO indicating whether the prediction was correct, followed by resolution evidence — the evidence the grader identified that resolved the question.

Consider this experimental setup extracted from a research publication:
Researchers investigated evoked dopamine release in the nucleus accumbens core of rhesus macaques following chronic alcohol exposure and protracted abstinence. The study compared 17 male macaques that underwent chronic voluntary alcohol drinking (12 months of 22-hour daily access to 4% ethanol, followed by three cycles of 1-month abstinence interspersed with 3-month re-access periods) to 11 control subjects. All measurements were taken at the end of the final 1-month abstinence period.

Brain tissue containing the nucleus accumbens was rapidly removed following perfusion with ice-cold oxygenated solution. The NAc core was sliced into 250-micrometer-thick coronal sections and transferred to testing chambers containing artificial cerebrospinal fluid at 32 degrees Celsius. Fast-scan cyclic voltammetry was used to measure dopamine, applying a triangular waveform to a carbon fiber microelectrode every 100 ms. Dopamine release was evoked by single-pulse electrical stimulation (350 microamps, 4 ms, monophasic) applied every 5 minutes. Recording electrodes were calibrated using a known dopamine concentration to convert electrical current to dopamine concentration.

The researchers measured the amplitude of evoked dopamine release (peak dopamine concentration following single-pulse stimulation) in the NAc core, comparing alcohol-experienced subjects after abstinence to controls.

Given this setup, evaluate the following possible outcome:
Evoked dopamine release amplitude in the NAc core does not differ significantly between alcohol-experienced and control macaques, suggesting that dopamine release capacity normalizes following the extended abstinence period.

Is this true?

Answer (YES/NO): YES